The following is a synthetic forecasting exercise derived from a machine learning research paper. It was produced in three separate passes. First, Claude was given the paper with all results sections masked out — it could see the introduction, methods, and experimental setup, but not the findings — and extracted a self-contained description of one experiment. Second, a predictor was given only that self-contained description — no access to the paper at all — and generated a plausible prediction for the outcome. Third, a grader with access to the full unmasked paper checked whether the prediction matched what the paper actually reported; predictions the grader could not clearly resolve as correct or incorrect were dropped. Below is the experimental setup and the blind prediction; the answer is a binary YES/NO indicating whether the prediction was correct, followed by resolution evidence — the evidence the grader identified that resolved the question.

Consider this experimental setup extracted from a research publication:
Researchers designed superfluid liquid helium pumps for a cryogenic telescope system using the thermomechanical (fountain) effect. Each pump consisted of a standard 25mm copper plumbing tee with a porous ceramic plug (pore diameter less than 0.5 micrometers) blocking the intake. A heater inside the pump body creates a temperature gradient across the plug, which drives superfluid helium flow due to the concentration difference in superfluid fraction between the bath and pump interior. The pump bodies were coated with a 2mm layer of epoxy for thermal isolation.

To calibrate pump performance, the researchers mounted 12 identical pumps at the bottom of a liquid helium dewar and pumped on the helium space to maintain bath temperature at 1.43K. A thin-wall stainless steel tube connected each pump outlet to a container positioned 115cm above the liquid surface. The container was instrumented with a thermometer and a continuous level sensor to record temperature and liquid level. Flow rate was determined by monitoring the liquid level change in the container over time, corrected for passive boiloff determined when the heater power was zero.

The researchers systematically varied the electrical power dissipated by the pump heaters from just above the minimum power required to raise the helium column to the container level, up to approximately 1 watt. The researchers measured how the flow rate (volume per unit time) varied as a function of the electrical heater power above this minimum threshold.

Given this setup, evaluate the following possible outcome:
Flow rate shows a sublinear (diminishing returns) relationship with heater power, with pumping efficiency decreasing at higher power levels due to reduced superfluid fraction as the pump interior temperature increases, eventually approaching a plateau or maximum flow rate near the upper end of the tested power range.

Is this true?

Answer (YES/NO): NO